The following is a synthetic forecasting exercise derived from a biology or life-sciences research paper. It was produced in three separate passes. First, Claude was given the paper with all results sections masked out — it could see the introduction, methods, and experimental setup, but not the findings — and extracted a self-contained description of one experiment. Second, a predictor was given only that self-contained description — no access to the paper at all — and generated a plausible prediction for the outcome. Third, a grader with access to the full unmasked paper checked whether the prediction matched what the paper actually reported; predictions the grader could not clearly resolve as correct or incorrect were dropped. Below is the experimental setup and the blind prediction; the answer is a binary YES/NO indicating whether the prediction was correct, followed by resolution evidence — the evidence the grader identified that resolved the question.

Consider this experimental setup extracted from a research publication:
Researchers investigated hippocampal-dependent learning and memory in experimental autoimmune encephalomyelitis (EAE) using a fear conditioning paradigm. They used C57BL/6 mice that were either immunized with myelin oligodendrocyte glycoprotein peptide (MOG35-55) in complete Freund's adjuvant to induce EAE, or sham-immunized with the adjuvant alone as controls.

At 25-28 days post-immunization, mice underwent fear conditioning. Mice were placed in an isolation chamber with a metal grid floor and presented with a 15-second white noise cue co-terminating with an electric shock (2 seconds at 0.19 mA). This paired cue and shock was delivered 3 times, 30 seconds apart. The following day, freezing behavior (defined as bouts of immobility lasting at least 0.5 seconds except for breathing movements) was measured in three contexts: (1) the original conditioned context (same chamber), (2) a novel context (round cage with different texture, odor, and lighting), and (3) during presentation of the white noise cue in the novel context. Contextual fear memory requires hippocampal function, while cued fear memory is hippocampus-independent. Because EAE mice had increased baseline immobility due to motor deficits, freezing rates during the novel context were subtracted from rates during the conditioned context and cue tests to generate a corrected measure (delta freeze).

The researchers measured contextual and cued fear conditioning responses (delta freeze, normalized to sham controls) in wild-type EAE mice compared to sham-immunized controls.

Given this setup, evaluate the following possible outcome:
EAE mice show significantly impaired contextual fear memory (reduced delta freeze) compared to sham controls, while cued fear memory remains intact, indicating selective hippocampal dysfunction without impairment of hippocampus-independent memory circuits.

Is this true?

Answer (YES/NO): YES